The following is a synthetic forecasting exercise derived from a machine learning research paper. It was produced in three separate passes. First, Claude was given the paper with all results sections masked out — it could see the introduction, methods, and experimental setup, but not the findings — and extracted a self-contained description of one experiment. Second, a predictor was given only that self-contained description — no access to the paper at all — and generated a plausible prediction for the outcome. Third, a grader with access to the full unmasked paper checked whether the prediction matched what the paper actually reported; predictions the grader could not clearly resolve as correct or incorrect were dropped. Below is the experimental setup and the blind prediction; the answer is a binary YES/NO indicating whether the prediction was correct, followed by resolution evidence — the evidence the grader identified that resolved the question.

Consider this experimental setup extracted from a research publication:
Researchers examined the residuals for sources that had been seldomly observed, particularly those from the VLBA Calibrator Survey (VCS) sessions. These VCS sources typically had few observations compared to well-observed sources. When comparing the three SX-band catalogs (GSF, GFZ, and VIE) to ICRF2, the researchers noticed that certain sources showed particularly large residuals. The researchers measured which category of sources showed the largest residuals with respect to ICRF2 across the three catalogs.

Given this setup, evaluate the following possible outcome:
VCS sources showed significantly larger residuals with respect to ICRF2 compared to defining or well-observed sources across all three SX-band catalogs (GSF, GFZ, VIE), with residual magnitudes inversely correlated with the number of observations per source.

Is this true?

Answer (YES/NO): YES